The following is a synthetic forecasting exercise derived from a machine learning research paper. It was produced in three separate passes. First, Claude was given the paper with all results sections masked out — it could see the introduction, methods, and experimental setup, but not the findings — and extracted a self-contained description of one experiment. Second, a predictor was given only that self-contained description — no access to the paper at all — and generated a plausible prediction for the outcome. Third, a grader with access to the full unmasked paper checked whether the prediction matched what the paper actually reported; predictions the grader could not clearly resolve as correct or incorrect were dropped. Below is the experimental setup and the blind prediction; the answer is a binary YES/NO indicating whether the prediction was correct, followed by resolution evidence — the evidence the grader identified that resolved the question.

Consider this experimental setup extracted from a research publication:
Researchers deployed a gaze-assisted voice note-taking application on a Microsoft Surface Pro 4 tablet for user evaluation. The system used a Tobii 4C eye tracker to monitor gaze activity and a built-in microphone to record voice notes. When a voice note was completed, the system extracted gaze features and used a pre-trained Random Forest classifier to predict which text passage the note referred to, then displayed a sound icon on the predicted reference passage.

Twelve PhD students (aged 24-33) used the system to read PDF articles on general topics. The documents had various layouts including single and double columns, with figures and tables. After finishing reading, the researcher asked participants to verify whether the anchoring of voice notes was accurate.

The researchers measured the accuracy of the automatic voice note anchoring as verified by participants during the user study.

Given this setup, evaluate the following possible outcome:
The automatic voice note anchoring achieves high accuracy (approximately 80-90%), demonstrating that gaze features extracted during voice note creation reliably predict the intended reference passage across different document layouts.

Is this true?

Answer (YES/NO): NO